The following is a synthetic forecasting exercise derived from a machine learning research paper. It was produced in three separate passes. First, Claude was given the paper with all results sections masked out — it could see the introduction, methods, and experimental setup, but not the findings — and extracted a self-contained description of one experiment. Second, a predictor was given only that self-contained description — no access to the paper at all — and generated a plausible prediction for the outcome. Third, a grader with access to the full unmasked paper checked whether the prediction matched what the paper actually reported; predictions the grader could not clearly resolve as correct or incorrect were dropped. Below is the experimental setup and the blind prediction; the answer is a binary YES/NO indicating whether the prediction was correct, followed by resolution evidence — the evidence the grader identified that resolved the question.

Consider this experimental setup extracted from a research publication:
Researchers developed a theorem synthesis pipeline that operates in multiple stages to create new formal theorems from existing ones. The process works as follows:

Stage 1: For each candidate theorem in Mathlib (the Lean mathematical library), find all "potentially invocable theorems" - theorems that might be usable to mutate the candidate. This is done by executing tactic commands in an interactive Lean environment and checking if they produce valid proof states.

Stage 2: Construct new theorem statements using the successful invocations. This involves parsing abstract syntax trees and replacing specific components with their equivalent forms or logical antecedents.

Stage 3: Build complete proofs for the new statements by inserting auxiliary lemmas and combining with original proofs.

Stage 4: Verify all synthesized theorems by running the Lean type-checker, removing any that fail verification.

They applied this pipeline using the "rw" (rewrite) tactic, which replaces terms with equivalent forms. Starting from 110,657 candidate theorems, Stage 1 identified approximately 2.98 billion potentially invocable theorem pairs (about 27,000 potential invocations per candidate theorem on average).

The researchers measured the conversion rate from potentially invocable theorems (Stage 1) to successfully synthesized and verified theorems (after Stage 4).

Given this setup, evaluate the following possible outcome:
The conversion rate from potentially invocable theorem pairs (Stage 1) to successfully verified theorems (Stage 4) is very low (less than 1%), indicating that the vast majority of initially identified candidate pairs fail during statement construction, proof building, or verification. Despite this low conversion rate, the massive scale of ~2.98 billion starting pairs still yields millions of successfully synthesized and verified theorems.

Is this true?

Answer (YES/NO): YES